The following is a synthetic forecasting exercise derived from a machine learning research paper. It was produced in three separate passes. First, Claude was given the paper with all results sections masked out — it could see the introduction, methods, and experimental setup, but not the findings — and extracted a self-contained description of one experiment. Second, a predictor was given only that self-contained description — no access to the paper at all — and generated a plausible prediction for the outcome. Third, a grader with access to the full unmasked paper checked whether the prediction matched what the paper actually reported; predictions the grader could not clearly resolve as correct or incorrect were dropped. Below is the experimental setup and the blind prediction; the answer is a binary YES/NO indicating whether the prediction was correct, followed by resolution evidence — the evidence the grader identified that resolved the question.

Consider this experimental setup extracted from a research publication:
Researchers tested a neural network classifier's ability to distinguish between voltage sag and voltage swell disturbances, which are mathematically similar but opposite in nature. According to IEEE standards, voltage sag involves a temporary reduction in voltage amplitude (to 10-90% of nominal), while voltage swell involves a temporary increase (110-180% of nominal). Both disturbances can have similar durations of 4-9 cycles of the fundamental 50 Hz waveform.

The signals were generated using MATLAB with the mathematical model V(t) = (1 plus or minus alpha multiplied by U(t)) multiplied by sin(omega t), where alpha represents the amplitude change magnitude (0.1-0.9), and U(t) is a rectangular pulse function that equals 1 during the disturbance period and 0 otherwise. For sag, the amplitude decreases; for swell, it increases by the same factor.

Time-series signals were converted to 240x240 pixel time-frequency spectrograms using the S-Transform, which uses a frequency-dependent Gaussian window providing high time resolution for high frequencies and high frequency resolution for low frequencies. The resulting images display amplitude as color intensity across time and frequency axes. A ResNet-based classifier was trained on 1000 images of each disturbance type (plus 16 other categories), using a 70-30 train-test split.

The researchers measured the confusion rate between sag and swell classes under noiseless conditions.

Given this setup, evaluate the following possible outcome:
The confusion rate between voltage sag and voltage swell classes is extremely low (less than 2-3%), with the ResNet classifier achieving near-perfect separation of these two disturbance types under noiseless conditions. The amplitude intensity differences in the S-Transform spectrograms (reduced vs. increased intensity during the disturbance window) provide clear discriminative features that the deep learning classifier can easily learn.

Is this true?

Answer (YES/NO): YES